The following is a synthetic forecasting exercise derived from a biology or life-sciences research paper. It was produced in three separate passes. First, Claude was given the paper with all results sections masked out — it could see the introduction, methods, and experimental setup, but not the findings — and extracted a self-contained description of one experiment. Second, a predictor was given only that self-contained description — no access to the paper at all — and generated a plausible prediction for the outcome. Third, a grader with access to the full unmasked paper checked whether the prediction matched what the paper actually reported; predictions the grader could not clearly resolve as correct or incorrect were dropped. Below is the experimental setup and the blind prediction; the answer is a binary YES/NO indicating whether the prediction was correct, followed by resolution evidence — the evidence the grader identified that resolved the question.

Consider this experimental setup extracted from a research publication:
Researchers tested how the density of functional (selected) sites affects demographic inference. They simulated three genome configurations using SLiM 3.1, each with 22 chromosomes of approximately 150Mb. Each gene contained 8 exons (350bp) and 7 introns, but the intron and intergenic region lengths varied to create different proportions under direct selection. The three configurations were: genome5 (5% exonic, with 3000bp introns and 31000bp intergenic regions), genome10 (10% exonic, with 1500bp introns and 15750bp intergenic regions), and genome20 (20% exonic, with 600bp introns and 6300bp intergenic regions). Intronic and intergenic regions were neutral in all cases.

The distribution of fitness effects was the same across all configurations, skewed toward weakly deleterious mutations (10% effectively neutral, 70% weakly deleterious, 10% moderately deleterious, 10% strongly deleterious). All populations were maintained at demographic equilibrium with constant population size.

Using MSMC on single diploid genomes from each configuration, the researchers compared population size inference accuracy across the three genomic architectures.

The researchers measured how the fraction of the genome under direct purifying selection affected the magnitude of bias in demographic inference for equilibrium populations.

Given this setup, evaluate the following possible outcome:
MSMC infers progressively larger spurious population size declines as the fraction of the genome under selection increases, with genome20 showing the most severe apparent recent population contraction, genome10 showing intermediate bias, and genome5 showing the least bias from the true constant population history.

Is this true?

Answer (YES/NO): NO